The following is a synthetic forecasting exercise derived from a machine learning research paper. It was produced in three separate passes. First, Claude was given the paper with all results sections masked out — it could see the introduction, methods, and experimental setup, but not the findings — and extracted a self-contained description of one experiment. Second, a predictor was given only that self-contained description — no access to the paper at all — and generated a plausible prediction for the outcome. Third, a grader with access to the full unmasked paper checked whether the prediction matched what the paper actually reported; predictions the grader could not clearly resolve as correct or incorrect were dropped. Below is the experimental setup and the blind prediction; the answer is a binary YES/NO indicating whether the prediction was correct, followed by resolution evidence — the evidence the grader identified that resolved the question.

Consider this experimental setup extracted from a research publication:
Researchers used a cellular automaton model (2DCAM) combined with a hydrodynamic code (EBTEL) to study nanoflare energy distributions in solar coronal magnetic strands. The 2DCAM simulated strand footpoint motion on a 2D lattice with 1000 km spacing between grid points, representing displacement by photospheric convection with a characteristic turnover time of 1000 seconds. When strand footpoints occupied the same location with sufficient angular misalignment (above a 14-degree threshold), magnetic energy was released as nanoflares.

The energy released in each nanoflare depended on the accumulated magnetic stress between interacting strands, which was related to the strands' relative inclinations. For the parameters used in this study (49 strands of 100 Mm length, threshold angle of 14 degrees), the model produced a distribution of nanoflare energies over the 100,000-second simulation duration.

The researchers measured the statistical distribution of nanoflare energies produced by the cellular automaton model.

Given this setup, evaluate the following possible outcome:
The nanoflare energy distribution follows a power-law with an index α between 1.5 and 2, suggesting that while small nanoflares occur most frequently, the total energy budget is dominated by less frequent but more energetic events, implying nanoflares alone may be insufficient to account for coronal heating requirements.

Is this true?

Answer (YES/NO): NO